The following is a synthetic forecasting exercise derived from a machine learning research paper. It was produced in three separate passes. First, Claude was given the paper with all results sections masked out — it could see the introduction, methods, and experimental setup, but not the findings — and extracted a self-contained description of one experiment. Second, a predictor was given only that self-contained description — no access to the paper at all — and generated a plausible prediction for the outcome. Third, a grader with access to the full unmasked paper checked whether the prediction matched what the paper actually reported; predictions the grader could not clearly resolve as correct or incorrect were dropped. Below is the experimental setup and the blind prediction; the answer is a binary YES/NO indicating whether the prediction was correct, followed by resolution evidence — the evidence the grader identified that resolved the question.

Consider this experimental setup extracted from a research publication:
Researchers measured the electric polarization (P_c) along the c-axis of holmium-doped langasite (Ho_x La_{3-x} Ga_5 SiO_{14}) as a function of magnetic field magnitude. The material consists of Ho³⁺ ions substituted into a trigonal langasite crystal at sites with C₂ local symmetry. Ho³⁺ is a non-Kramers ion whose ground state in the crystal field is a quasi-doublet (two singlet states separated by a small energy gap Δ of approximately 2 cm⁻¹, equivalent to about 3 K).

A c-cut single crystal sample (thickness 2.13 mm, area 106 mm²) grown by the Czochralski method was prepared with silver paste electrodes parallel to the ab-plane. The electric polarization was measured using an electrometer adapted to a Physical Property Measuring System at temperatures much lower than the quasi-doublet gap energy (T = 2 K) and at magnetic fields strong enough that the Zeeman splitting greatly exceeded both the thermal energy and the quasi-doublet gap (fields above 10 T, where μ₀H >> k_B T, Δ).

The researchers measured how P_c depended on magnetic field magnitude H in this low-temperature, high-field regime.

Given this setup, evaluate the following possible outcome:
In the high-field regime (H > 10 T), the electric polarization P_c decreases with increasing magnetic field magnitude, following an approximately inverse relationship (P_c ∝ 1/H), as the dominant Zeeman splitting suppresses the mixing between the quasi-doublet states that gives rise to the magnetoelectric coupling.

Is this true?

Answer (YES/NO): NO